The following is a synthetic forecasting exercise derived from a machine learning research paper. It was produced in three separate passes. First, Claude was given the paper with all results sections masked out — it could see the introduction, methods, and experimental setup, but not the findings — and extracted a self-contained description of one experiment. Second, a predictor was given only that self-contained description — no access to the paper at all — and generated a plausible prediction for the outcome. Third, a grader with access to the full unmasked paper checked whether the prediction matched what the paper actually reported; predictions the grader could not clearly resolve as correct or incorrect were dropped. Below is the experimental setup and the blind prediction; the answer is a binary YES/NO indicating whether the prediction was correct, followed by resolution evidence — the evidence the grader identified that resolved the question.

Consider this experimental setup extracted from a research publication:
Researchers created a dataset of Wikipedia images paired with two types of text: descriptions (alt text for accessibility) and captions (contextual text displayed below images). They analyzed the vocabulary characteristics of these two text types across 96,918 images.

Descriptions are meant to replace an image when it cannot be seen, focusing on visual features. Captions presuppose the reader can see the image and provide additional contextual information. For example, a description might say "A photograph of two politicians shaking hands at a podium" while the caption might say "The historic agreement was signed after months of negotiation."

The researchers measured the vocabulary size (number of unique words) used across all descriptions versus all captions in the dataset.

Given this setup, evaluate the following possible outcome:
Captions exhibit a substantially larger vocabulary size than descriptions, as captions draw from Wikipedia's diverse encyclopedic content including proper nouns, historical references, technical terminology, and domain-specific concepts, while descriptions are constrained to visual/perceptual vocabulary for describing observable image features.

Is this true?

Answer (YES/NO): YES